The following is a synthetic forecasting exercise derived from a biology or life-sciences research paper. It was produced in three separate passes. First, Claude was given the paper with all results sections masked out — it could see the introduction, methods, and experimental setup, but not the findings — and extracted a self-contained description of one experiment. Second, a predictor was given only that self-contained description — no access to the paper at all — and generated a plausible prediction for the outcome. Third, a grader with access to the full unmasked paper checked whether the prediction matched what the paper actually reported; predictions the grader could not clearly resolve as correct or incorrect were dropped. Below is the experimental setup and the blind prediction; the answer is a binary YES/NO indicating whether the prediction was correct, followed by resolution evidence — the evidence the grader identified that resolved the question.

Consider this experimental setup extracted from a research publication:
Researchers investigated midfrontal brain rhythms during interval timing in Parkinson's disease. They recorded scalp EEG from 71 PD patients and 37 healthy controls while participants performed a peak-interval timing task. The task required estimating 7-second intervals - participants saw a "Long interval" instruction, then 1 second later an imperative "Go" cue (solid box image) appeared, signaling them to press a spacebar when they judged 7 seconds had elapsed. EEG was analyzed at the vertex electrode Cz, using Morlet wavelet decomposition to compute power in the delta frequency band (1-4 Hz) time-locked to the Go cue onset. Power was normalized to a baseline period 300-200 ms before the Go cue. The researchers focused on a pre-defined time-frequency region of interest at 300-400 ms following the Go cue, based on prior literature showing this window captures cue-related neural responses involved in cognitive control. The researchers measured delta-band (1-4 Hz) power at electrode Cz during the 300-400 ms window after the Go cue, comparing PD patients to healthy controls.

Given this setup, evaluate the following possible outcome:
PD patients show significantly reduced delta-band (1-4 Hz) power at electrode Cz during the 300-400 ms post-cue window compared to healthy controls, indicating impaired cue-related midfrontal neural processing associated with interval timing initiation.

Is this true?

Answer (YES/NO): YES